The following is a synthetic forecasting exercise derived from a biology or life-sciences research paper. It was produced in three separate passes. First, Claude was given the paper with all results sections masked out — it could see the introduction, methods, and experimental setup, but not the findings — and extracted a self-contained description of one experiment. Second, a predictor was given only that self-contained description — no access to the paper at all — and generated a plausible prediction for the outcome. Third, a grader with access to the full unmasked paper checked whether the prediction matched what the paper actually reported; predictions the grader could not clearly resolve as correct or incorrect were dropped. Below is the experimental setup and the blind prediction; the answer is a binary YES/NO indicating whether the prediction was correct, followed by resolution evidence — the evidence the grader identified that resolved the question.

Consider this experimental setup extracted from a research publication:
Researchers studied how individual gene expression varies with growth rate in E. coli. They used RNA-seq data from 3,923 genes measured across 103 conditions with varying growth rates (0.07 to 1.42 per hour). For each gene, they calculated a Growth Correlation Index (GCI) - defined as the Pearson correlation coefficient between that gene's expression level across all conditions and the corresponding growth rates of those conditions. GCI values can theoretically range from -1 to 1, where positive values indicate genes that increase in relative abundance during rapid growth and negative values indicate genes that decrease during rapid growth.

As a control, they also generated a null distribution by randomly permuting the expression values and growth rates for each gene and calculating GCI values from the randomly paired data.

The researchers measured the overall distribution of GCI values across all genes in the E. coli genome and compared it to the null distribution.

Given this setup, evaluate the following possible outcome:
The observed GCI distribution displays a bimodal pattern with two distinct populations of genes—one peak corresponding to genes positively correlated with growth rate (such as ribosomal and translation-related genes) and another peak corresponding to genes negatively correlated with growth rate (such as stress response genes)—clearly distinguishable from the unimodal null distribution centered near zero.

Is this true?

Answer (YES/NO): NO